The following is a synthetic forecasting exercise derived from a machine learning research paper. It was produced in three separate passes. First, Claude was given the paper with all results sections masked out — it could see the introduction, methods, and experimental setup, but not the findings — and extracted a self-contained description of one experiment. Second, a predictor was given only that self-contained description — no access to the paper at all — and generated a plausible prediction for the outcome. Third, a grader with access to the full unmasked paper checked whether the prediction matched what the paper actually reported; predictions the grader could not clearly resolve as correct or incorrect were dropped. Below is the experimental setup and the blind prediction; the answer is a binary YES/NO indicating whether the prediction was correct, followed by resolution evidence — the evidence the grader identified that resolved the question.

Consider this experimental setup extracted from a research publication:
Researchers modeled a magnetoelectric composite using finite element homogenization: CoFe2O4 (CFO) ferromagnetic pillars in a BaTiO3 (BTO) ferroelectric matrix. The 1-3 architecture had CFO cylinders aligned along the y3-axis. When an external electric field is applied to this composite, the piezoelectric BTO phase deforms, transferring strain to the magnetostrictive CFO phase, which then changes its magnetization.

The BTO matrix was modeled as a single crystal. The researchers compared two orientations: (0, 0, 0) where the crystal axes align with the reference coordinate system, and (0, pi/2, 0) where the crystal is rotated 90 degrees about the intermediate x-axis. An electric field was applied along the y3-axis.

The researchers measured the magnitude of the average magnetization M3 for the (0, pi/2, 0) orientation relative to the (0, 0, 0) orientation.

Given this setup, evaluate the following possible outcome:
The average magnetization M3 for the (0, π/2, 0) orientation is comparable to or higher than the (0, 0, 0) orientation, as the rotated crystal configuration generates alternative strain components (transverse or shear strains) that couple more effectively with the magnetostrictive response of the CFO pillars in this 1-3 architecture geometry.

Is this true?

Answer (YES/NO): NO